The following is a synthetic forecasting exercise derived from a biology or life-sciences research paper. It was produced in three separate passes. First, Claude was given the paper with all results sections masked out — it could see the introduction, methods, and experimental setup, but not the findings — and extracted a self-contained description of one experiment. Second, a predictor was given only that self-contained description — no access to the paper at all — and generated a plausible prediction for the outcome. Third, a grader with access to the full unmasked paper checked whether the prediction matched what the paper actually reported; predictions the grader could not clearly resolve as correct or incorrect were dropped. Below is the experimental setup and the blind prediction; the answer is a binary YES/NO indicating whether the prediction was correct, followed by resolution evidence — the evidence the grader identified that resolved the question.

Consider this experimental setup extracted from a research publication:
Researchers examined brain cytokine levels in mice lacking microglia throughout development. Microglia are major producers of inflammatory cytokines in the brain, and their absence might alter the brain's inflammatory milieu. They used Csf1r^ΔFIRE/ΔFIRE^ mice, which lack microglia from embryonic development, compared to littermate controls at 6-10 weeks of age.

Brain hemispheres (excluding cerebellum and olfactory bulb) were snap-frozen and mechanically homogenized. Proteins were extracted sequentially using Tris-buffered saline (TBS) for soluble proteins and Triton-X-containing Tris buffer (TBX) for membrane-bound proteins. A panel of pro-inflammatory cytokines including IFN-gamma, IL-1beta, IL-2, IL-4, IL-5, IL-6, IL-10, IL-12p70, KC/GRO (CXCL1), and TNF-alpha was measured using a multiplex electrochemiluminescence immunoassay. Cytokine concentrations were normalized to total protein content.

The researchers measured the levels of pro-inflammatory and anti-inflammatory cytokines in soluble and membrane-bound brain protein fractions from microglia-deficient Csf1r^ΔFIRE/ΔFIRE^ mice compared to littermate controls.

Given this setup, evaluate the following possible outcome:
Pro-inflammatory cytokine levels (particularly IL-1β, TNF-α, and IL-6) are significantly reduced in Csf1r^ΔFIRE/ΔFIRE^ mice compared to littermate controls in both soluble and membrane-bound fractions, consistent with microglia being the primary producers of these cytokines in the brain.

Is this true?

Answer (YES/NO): NO